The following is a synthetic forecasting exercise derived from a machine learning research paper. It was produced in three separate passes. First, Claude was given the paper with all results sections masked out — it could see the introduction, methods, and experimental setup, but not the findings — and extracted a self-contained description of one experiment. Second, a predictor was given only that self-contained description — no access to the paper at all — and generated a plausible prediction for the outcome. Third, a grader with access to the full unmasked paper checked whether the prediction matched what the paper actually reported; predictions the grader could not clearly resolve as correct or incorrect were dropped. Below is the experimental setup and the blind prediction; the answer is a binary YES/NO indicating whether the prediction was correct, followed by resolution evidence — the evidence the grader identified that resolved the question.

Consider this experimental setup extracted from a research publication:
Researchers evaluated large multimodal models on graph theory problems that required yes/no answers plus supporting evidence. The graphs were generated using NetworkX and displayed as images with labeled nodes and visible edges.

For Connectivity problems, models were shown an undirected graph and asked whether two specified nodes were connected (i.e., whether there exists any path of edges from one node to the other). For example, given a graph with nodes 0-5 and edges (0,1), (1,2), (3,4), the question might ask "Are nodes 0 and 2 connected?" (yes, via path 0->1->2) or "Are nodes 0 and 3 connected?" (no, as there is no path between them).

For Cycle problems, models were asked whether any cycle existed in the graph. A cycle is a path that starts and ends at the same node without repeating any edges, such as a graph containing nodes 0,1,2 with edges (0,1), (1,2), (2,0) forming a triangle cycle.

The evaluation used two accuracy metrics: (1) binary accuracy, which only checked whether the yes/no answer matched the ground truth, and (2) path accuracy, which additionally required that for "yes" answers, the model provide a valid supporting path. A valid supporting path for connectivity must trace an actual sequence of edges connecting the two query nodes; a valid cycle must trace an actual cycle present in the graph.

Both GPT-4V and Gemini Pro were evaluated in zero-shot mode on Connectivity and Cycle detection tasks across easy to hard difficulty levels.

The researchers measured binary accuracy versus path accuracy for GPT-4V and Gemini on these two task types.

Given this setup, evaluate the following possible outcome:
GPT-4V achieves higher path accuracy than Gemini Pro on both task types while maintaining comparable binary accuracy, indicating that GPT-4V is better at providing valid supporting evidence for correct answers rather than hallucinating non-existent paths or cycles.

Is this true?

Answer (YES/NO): NO